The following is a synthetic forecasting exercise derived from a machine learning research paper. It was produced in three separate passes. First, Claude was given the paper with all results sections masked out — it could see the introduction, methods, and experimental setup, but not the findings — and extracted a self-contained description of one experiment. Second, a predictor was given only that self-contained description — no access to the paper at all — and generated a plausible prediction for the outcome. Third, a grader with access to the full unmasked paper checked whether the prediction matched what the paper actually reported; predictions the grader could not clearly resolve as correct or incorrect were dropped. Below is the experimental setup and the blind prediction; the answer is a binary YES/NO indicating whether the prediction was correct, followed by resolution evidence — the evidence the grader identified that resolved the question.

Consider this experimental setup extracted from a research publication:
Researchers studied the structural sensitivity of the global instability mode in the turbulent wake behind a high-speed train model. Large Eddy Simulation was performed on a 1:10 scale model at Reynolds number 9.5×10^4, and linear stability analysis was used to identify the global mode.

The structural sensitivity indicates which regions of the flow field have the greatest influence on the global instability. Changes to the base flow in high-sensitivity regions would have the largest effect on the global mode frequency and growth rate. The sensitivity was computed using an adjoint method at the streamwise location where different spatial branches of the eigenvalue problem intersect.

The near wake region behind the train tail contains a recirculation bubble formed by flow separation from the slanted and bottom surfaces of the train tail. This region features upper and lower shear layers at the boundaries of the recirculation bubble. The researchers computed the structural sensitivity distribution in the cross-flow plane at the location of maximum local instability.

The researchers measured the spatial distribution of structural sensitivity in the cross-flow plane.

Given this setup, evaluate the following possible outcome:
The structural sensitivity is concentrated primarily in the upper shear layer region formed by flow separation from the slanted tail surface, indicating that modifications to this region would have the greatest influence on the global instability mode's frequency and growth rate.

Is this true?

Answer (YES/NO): NO